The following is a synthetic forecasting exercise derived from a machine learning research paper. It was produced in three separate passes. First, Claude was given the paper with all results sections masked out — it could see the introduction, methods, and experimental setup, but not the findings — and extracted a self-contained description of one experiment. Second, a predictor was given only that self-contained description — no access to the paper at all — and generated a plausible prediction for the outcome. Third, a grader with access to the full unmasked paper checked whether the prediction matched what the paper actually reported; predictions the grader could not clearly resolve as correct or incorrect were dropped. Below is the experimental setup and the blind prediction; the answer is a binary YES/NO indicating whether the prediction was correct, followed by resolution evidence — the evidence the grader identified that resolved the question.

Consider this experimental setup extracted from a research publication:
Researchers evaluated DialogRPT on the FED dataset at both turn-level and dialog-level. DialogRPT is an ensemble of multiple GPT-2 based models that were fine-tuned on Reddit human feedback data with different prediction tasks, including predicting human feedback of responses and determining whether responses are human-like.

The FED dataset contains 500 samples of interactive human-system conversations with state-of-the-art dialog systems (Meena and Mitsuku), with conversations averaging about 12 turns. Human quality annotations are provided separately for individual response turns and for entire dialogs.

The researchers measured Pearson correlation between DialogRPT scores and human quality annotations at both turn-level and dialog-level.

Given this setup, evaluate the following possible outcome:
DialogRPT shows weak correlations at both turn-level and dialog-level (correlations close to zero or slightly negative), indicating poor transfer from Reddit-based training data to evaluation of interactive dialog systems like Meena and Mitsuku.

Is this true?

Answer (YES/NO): NO